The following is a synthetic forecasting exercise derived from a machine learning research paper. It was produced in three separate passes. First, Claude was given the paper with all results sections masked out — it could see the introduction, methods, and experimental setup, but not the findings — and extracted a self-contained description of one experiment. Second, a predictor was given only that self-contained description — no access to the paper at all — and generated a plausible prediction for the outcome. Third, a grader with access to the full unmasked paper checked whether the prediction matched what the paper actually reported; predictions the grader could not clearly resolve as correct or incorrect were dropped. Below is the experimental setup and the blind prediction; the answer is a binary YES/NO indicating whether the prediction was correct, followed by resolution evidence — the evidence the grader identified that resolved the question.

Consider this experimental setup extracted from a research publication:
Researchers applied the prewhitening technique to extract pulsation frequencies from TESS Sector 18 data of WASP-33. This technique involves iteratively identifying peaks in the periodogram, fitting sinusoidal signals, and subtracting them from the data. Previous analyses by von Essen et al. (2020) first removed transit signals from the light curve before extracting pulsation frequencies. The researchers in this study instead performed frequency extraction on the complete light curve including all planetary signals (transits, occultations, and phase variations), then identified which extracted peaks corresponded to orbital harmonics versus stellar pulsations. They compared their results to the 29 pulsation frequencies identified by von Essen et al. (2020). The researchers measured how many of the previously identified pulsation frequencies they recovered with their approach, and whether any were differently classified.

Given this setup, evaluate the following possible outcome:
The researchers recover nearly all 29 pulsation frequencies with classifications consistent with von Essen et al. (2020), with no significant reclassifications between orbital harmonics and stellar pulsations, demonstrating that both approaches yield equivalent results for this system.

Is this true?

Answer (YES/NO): NO